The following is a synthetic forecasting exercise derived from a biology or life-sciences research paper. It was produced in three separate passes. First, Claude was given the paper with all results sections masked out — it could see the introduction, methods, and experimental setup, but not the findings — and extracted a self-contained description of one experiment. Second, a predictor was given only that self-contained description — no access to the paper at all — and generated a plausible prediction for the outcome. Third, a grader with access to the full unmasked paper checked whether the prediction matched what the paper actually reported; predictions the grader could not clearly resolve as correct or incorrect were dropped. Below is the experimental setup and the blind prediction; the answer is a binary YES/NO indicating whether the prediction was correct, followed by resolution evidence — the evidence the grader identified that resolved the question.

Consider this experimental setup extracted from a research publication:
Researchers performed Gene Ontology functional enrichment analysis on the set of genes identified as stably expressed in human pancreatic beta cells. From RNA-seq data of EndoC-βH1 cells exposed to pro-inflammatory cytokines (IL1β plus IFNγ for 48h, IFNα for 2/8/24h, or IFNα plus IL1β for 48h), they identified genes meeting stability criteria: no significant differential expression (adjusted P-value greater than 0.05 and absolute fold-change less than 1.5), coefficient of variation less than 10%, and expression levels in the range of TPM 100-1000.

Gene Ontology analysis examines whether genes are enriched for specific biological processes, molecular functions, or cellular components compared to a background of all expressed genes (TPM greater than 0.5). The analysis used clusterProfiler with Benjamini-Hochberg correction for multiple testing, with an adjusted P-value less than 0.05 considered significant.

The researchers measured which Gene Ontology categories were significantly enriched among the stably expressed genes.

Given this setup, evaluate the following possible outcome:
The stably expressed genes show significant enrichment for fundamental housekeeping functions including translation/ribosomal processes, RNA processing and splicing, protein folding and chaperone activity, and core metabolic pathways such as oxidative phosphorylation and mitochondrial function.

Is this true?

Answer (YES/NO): NO